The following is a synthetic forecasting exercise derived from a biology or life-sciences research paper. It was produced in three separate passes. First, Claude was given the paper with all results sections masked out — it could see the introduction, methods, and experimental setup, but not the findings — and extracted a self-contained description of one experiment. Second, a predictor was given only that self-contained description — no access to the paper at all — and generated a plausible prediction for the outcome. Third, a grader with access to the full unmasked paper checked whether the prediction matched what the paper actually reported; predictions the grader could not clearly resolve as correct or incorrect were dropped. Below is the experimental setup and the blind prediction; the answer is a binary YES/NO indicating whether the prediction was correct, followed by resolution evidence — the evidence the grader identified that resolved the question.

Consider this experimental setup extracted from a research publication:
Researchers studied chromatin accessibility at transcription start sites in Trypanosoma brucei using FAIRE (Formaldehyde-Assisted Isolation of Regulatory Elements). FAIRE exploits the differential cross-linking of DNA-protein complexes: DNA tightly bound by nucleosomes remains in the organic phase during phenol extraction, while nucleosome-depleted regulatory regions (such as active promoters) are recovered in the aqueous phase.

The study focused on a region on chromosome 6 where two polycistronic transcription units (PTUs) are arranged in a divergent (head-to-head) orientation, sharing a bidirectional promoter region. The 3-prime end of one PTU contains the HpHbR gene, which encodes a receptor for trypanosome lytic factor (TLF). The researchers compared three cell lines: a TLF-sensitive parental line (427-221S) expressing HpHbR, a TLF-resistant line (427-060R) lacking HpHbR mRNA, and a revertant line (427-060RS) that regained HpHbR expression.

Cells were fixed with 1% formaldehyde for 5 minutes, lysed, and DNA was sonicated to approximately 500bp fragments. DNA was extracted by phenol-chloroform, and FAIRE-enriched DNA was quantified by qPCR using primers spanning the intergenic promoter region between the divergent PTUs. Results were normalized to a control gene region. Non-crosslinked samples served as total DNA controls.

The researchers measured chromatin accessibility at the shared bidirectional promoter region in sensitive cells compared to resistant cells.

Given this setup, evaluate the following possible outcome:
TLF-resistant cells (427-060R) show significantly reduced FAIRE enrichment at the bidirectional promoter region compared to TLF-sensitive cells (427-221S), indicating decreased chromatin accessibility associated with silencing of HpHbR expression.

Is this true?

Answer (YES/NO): NO